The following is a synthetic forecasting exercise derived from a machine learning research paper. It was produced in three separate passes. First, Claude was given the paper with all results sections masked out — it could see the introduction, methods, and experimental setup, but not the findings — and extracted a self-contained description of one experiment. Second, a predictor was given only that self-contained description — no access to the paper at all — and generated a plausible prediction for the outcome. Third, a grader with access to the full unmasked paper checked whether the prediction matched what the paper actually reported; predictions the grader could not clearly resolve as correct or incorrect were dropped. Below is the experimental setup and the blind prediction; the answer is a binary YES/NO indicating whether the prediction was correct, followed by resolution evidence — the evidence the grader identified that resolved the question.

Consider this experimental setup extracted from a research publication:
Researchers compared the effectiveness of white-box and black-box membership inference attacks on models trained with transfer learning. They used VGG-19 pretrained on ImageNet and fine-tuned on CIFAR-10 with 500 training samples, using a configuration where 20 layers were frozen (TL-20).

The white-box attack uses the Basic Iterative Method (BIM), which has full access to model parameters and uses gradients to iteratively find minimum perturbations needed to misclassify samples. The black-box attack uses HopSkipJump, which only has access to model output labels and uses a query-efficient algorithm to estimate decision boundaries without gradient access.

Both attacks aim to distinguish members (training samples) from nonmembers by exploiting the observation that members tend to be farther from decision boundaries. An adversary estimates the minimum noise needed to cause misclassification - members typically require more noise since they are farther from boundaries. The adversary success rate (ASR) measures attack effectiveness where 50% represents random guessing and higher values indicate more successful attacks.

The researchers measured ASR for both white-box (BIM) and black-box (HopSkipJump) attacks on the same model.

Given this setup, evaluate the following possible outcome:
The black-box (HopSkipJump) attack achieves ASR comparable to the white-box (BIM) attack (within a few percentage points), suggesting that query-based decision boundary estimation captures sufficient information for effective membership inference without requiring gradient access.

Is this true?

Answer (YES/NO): YES